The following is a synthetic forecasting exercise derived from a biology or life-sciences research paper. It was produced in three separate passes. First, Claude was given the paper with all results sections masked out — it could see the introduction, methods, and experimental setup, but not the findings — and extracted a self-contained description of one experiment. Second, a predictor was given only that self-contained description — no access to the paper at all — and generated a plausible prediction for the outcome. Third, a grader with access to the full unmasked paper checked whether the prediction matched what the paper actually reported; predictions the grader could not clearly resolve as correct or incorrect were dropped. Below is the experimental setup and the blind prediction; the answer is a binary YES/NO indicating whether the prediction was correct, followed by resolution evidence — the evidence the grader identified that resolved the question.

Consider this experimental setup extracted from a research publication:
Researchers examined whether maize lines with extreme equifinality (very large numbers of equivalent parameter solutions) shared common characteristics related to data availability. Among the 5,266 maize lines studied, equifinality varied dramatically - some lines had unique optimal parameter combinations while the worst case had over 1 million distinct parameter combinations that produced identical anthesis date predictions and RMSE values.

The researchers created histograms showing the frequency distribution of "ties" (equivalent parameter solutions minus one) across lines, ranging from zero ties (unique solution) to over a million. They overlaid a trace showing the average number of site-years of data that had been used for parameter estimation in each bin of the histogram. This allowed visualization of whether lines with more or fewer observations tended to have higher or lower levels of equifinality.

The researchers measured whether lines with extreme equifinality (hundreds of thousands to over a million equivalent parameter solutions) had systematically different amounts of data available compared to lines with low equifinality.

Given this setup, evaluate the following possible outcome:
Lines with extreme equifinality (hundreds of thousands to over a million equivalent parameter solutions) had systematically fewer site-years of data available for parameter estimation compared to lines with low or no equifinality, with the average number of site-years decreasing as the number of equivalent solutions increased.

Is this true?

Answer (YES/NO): NO